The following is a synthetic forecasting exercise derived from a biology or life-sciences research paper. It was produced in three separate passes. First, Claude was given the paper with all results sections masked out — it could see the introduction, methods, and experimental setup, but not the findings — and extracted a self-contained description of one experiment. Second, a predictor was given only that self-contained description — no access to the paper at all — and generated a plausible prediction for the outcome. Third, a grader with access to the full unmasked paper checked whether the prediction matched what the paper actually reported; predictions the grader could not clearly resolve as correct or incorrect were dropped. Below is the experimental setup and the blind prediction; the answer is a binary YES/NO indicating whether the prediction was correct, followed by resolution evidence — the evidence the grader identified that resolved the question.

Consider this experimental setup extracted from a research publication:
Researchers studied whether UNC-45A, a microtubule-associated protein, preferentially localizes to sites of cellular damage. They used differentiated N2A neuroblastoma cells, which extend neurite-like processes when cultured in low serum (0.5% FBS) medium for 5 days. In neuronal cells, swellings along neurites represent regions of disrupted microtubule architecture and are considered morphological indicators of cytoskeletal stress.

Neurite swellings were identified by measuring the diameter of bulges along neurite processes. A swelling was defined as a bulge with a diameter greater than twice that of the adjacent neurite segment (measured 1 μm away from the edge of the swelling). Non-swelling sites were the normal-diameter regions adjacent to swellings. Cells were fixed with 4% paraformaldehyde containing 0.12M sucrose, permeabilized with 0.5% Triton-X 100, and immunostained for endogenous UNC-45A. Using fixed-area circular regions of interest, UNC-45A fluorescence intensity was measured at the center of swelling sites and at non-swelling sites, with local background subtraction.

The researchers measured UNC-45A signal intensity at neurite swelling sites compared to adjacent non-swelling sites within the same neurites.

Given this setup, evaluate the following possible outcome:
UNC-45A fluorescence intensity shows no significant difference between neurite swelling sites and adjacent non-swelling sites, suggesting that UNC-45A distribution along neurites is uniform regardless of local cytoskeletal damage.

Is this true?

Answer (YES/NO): NO